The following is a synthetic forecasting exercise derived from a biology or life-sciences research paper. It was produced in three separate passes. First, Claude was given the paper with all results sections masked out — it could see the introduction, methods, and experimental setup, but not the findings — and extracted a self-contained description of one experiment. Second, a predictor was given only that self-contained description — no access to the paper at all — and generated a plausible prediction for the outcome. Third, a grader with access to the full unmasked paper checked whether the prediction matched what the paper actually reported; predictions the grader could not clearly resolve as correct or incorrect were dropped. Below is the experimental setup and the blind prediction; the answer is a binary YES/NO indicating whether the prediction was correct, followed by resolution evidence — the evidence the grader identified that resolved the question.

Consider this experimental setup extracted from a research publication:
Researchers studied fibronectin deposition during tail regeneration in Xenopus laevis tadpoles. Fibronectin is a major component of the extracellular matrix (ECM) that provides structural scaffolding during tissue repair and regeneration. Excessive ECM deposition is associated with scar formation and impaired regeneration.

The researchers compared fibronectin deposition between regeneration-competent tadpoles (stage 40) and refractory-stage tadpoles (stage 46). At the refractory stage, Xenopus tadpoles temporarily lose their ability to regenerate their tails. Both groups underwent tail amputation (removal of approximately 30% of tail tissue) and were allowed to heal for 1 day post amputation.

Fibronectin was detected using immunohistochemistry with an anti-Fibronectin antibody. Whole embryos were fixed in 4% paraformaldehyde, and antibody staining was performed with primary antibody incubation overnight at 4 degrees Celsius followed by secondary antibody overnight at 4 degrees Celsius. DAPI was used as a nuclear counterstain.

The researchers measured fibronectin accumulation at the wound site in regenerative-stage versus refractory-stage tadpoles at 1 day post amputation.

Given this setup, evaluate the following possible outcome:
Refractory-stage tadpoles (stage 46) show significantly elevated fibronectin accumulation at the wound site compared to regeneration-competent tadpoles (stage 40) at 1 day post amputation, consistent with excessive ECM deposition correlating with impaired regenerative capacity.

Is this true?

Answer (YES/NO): YES